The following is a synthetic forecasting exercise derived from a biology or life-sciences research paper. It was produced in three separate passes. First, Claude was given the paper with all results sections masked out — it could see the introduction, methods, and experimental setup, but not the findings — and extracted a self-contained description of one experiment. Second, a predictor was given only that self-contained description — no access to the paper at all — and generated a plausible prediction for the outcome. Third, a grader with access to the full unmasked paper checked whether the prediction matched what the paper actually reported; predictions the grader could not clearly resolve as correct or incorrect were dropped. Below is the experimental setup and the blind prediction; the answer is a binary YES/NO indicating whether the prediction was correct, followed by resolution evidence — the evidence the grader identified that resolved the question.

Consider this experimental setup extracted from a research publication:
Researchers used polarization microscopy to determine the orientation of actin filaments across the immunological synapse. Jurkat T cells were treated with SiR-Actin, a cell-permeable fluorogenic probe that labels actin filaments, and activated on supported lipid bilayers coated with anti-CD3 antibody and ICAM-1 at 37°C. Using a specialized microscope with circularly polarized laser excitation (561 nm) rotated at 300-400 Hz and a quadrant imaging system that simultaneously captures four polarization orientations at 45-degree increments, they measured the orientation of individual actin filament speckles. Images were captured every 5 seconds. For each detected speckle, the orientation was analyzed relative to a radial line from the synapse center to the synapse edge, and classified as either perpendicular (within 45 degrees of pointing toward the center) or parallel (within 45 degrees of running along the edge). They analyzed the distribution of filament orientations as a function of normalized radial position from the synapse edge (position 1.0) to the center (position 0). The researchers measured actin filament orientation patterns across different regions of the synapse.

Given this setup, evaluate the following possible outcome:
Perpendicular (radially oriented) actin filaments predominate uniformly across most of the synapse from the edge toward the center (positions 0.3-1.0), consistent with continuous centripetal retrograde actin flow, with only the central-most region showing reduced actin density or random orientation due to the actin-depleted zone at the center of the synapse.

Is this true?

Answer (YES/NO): NO